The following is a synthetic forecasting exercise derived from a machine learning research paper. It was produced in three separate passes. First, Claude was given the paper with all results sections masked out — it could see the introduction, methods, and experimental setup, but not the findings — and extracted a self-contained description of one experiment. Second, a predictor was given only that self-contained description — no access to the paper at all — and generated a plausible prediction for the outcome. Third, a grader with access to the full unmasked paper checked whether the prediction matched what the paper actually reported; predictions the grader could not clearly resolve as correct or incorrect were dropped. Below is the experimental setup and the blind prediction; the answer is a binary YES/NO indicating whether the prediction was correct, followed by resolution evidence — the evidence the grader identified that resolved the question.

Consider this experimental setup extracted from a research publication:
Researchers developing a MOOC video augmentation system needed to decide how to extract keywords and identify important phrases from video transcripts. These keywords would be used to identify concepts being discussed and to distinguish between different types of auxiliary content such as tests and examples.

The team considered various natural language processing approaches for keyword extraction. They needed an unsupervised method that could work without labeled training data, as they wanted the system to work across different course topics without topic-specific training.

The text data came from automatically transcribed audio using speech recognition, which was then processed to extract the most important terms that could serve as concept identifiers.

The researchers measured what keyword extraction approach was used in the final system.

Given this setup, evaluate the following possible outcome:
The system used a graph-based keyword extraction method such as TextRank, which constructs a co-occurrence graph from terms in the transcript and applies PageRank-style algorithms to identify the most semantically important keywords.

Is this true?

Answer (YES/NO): YES